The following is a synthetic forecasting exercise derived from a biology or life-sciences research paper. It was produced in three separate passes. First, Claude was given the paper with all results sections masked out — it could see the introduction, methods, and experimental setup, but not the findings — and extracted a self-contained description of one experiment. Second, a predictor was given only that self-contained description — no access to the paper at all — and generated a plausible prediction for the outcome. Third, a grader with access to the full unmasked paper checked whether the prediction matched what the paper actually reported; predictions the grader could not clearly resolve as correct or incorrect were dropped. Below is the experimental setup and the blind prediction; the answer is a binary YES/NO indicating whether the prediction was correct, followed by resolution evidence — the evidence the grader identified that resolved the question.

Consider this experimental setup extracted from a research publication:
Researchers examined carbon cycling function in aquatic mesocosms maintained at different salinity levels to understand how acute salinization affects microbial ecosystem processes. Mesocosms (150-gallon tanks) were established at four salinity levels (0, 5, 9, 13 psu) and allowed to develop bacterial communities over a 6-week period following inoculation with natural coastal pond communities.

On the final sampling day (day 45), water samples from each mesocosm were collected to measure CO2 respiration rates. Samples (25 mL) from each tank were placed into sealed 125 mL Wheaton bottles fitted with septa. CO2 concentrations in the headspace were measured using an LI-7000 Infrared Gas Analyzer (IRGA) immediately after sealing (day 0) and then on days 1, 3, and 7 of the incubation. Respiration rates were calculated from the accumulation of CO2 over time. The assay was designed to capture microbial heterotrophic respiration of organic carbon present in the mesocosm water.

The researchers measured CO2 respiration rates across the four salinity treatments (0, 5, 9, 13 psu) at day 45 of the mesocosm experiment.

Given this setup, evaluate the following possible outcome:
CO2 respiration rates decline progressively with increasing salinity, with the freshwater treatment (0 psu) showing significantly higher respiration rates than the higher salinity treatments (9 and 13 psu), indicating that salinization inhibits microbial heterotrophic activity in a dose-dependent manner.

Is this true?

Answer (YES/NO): NO